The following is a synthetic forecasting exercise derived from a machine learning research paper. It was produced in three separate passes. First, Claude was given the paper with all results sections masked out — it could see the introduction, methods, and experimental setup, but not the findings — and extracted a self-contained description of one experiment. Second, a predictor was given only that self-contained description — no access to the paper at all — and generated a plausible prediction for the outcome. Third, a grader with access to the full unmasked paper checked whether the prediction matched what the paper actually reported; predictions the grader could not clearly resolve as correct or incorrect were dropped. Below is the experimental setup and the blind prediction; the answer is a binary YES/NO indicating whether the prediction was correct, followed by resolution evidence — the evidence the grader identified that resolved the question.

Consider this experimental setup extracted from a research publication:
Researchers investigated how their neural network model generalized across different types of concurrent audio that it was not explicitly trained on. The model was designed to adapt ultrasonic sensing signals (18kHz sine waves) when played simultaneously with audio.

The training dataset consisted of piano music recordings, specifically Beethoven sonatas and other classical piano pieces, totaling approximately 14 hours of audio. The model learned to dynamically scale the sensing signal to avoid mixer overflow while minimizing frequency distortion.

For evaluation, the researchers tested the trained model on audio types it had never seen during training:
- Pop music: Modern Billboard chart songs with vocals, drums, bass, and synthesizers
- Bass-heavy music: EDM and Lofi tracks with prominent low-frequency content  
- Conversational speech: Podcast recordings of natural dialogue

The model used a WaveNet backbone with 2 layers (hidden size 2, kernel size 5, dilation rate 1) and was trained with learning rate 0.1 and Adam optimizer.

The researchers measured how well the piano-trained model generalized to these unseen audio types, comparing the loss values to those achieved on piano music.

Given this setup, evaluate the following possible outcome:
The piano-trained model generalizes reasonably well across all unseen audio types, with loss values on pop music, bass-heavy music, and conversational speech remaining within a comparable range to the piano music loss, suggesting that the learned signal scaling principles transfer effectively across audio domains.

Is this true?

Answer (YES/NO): YES